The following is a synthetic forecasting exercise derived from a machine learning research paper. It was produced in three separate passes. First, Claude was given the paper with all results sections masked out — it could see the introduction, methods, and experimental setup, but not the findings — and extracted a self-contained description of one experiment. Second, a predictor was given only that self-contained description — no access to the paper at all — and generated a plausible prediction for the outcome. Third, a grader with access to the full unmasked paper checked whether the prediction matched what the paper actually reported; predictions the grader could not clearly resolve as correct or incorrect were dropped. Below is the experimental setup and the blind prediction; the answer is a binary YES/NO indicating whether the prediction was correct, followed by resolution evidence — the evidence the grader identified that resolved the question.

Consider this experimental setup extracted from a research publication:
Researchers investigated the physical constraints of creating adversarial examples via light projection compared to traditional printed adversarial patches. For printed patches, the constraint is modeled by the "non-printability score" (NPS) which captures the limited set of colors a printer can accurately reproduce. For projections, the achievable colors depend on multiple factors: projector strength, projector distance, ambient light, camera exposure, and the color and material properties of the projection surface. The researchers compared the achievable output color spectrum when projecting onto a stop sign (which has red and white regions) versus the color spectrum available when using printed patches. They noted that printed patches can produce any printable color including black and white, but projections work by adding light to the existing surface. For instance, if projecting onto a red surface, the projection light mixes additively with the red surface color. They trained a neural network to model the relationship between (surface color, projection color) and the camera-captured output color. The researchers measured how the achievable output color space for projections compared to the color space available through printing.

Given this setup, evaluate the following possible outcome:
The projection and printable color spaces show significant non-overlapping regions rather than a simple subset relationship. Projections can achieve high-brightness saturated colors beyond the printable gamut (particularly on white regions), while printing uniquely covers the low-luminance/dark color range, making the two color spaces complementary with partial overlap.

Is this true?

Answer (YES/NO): NO